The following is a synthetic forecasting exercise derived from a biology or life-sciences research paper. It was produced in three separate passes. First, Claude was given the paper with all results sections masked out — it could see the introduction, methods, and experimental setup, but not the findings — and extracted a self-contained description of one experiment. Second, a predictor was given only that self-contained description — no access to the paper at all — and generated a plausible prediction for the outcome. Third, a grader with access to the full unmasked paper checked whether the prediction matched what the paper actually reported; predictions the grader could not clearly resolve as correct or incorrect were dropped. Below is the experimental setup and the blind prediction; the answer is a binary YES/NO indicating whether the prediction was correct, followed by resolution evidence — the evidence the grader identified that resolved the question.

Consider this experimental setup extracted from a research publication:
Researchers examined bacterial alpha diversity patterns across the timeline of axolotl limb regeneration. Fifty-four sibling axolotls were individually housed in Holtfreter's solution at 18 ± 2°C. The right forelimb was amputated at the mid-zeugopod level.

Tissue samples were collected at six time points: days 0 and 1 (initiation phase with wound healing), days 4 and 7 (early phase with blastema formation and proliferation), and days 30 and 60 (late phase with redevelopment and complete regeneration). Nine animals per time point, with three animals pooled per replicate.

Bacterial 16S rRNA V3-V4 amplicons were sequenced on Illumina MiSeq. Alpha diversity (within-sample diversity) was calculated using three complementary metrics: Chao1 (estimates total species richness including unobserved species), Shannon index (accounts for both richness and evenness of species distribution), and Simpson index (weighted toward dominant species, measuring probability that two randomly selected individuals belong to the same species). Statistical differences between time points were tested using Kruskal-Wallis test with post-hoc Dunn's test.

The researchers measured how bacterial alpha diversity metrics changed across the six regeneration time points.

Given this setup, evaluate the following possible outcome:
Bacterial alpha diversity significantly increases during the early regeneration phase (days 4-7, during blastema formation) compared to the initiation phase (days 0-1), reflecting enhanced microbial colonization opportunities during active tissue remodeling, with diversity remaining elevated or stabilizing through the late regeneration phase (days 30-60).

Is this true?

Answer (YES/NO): NO